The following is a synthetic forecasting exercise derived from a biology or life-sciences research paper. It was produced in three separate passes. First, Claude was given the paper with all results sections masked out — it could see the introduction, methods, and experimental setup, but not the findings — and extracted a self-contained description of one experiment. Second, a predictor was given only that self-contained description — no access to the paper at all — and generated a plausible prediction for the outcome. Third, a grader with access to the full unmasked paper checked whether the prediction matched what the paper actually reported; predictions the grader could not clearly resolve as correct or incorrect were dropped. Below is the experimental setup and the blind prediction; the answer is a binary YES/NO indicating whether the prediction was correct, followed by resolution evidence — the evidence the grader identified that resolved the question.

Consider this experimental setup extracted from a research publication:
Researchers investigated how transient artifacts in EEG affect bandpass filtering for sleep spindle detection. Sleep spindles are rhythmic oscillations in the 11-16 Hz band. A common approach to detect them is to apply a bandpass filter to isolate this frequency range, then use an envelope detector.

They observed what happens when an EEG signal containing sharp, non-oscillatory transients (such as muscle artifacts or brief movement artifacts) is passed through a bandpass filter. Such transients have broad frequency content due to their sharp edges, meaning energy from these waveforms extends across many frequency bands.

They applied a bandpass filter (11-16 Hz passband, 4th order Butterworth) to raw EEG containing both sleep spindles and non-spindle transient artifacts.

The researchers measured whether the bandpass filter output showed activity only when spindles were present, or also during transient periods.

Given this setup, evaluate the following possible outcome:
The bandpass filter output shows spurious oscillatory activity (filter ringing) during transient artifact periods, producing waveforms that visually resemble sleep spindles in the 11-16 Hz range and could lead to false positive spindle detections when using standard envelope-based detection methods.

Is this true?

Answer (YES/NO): YES